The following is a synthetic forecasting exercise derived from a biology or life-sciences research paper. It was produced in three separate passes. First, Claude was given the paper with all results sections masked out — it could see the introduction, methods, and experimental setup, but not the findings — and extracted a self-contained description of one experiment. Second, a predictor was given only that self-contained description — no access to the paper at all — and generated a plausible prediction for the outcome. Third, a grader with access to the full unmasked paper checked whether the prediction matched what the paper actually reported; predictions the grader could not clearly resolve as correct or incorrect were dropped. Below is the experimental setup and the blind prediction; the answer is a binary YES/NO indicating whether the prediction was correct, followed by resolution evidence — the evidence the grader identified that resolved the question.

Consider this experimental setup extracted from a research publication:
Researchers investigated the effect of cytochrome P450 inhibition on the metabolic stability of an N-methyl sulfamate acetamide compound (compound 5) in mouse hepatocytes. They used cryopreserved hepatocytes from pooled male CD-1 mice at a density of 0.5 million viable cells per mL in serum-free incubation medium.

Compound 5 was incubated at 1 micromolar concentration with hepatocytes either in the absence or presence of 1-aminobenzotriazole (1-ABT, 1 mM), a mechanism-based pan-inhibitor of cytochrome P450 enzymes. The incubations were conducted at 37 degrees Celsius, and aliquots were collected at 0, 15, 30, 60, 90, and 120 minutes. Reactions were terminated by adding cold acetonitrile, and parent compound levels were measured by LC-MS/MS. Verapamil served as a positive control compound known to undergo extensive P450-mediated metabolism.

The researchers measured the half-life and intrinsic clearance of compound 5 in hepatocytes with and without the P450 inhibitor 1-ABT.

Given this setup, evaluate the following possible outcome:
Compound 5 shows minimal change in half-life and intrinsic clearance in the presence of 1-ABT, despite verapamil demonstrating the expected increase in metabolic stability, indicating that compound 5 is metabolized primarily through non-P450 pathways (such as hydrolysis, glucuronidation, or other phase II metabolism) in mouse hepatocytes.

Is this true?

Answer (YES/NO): YES